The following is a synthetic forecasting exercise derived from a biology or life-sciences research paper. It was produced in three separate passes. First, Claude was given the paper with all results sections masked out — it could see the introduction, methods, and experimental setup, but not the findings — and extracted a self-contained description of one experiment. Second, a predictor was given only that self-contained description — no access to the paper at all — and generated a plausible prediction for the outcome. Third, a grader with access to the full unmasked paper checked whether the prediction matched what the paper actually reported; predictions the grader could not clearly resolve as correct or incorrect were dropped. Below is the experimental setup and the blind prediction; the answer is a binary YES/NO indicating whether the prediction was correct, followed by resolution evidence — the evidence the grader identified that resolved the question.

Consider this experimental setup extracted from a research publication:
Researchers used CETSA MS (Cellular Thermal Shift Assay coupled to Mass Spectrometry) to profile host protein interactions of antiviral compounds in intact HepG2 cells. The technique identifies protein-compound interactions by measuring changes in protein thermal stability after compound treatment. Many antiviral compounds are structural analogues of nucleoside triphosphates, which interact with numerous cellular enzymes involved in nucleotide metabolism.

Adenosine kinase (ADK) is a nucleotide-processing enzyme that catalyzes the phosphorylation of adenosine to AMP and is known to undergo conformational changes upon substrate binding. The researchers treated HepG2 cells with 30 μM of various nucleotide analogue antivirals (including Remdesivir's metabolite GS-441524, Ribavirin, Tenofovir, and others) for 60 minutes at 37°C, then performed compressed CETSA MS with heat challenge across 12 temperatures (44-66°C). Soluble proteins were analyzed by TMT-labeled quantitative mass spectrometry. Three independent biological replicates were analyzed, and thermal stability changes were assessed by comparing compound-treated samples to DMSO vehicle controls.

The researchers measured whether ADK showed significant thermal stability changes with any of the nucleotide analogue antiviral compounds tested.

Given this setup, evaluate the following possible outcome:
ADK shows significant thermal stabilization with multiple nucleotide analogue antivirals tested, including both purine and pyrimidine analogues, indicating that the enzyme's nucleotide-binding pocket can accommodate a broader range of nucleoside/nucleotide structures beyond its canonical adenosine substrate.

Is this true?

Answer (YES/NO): NO